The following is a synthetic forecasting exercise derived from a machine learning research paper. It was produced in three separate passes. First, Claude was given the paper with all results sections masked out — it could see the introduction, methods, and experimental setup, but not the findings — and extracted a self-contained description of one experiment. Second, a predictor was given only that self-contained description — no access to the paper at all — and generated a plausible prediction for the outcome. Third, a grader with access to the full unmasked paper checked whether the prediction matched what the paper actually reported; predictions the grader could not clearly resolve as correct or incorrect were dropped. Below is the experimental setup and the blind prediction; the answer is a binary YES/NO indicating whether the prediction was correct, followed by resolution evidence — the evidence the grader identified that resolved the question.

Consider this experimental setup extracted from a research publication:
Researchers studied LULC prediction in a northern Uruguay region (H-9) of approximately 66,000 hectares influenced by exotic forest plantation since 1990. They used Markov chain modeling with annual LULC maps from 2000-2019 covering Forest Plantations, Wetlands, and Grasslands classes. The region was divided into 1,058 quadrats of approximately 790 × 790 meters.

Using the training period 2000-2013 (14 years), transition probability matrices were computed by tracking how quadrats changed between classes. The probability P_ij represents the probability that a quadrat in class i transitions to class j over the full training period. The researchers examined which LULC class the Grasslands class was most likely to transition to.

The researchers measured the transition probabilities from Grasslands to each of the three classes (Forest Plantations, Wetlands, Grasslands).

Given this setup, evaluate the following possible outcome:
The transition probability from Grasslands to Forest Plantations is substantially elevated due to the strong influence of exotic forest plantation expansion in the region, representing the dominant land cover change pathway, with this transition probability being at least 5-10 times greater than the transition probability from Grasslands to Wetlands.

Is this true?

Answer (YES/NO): YES